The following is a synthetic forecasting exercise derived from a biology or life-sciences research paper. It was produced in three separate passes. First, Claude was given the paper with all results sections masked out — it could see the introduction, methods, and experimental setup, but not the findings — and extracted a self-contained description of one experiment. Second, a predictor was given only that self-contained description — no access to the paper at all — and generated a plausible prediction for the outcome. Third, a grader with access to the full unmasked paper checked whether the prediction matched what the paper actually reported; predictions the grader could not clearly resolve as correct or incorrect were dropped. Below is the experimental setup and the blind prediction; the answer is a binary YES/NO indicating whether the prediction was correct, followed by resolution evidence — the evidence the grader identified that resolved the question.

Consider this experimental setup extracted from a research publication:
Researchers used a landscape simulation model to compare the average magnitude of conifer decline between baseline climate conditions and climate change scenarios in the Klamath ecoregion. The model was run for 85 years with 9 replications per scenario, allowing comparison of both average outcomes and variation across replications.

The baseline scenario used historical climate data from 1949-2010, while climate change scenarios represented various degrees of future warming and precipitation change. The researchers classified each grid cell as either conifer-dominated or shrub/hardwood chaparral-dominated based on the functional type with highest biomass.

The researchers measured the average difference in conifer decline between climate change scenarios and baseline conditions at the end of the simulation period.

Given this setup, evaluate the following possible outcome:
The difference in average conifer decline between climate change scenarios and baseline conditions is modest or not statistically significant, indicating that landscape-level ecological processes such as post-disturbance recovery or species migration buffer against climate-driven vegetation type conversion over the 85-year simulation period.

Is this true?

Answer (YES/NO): NO